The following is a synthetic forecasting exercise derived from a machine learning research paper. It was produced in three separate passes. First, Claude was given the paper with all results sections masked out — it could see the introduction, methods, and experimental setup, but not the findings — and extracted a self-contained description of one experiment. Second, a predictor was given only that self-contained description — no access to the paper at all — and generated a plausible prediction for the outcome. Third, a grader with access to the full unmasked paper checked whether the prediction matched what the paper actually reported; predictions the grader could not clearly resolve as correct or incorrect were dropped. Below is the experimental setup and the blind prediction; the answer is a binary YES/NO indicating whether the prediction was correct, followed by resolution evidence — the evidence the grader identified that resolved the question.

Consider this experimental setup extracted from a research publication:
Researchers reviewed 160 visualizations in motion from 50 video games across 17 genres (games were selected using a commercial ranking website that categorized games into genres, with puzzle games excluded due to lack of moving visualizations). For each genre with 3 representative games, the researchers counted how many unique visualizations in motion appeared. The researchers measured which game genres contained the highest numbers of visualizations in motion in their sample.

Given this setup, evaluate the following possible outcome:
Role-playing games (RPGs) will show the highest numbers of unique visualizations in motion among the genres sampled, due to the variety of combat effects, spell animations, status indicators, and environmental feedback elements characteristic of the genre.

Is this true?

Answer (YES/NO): YES